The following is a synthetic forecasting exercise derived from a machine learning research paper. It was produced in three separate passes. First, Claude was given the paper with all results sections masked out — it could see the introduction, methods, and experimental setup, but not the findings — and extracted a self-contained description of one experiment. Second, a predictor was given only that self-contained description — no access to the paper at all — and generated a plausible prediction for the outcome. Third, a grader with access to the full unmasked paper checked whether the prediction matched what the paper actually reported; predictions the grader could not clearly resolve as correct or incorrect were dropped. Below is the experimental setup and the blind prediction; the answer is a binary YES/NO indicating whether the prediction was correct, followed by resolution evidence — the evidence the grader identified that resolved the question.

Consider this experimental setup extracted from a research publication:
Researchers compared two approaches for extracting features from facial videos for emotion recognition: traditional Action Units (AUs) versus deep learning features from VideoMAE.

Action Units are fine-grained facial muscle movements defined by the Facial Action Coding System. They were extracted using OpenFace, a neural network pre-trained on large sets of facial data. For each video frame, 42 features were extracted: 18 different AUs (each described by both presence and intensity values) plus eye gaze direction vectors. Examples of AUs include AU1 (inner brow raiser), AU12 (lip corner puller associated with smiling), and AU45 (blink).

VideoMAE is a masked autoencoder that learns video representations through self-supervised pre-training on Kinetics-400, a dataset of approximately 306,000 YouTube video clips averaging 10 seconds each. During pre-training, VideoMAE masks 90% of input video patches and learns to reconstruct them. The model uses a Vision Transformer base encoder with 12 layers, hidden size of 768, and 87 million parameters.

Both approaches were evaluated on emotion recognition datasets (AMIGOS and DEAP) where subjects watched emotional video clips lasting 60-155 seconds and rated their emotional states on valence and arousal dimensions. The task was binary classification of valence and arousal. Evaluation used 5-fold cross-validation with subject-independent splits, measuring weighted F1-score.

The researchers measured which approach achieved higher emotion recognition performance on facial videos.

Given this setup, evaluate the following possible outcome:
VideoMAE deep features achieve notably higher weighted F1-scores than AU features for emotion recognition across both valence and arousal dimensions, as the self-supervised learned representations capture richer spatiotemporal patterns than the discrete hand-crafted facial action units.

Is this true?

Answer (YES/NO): NO